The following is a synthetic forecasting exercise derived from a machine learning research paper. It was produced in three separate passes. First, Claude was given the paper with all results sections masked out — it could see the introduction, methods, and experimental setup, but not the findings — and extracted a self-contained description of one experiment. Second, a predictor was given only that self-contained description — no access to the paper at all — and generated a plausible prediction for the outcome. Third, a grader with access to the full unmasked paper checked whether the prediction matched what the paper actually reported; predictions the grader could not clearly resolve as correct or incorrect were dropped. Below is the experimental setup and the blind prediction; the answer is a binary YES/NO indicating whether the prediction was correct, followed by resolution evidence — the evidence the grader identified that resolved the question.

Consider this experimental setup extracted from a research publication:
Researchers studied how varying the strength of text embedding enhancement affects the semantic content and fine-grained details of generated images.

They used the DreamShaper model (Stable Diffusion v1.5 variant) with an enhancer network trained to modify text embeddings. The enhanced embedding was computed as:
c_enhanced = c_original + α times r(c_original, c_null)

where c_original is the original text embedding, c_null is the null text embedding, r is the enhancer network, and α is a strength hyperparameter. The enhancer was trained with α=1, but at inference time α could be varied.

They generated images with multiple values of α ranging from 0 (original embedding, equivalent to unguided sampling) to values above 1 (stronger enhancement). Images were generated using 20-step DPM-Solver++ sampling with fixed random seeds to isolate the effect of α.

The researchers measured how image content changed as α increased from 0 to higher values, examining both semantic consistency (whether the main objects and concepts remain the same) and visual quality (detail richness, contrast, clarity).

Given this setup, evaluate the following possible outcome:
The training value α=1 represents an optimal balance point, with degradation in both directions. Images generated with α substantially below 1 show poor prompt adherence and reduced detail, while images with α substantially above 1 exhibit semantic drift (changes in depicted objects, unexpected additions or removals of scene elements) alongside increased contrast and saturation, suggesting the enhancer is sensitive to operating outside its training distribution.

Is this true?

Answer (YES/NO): NO